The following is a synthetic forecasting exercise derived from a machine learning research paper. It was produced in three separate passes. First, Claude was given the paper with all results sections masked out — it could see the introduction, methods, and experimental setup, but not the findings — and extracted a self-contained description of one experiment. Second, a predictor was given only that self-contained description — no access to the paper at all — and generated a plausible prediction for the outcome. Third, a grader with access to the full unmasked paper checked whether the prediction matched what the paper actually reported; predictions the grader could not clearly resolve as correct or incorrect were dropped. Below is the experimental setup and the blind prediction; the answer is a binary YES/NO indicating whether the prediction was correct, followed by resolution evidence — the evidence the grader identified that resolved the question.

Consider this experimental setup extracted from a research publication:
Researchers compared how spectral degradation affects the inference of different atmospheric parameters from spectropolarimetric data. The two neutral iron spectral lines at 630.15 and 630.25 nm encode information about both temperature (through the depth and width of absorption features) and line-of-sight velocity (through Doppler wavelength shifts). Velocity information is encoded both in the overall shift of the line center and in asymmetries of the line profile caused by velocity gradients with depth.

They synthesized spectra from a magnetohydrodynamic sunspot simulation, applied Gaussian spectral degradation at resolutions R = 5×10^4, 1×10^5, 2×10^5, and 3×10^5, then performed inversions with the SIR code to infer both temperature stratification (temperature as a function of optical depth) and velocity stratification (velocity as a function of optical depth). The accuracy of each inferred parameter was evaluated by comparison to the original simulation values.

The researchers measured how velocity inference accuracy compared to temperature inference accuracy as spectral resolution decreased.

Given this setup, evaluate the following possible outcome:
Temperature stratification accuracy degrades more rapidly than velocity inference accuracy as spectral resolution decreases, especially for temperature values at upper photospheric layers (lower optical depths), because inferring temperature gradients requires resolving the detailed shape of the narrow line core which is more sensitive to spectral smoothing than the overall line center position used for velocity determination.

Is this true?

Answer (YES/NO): NO